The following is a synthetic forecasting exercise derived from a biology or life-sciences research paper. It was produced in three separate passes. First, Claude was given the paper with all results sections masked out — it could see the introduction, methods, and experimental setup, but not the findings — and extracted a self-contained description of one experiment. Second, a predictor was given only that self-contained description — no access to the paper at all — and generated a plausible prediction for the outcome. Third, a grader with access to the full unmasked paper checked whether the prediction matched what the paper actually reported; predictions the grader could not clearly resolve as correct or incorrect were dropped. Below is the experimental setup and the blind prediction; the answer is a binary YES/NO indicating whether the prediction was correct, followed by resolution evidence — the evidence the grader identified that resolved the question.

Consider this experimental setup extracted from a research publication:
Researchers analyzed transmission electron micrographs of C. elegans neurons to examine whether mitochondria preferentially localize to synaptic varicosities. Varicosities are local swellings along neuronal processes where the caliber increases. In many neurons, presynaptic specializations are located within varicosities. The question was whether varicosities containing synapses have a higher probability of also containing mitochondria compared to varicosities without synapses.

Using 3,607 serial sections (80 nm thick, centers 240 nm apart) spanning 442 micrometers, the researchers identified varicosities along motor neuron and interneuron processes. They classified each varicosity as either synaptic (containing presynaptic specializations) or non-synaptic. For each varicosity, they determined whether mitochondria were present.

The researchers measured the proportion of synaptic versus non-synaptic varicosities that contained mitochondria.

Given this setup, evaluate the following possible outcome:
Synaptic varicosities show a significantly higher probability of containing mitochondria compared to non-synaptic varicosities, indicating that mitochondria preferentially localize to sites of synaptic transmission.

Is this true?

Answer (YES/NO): NO